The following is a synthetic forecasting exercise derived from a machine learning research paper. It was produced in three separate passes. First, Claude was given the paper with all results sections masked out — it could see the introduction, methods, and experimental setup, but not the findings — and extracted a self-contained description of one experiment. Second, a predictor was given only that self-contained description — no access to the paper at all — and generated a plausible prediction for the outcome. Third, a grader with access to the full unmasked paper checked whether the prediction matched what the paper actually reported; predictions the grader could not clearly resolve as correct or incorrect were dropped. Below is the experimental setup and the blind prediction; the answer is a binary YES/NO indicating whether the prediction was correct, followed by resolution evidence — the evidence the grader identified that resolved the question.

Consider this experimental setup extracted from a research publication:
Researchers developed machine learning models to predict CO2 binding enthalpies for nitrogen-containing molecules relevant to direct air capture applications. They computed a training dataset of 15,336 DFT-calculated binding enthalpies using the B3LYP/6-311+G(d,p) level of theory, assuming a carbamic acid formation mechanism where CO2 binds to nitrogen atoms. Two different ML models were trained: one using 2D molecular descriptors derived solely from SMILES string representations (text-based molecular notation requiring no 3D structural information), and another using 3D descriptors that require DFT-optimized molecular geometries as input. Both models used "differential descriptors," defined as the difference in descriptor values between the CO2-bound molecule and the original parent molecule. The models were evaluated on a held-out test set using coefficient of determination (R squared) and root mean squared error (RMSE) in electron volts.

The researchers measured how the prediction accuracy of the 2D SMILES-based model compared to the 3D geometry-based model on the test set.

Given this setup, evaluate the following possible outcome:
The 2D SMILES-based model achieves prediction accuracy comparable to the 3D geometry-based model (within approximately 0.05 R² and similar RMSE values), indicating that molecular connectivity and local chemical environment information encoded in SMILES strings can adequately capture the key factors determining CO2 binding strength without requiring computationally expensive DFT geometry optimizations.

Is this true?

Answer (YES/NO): NO